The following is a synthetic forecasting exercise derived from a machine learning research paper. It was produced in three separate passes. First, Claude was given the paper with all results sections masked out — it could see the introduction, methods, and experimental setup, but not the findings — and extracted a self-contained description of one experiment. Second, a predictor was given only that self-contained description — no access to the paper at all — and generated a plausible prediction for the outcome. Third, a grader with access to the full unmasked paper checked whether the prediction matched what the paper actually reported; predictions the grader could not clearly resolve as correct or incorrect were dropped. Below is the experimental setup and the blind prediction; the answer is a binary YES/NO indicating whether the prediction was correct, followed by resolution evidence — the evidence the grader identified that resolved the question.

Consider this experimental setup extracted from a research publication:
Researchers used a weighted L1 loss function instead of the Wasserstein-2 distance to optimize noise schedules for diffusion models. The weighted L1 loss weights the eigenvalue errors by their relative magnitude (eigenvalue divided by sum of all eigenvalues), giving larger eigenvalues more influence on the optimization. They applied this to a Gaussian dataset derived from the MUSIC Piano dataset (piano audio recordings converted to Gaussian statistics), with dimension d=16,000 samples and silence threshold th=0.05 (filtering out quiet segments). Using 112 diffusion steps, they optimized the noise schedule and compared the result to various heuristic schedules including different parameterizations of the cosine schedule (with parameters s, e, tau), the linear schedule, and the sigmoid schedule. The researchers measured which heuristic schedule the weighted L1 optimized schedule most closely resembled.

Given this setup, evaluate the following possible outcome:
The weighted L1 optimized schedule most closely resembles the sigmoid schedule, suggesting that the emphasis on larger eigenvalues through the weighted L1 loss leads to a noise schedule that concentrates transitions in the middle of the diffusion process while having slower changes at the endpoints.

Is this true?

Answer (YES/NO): NO